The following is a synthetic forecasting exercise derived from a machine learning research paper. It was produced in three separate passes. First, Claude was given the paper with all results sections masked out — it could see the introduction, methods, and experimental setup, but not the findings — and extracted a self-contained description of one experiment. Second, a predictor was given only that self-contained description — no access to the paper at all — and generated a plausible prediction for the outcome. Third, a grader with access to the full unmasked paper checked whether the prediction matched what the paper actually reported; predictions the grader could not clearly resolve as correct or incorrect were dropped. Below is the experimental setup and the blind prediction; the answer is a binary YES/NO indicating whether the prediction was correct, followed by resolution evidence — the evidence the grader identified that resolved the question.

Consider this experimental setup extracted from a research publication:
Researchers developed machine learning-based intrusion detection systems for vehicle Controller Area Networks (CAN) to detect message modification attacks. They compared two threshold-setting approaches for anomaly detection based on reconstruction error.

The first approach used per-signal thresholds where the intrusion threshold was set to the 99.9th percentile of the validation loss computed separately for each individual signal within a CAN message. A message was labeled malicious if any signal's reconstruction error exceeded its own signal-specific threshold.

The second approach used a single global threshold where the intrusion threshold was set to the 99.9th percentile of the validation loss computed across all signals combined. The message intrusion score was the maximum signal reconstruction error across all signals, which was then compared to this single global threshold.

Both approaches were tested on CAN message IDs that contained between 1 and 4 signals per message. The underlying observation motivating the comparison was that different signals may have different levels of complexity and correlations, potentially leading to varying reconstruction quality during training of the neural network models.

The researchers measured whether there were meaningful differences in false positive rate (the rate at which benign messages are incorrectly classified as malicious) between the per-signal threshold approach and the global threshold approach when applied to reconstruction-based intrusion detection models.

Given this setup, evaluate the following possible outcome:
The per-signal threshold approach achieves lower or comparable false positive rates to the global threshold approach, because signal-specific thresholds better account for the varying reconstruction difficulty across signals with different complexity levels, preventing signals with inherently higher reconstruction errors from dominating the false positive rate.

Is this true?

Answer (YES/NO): YES